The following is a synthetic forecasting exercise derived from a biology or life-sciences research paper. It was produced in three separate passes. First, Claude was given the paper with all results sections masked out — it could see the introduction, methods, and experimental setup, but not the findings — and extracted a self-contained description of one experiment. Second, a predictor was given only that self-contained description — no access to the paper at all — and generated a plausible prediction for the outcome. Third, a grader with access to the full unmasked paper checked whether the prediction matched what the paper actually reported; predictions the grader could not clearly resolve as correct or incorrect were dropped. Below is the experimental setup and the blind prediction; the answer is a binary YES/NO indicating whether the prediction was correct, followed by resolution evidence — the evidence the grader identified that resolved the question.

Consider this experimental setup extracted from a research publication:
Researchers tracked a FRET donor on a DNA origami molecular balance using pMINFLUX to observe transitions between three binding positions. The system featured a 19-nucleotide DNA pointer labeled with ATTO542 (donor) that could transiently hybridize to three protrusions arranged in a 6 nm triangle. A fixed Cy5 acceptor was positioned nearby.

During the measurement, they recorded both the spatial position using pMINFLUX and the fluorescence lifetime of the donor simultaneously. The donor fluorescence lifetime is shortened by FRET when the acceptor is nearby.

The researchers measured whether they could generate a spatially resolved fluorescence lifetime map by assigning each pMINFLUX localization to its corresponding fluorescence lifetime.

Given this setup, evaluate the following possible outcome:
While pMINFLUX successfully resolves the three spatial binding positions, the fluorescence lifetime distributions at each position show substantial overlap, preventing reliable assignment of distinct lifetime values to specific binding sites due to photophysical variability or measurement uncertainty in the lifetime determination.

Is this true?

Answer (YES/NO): NO